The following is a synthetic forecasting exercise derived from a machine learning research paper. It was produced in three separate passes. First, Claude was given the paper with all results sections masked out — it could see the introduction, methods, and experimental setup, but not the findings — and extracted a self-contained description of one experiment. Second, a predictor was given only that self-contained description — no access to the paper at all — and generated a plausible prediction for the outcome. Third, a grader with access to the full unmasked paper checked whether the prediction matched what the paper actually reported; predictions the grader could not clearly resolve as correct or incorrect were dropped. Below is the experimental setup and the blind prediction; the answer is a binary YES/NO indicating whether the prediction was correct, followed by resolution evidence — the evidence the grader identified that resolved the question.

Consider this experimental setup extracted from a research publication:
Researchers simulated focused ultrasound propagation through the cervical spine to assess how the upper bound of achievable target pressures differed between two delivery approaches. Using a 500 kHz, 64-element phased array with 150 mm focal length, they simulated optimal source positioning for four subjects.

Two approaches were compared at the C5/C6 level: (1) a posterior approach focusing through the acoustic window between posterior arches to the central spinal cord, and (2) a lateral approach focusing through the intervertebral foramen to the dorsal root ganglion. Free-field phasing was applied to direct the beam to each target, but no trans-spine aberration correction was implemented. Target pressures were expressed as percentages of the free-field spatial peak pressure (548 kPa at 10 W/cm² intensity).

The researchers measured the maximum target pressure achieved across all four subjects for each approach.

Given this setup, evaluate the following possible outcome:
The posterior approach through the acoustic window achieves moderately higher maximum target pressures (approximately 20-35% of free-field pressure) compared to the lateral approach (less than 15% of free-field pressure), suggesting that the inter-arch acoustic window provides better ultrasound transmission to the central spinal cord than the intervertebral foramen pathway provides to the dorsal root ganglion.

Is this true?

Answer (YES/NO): NO